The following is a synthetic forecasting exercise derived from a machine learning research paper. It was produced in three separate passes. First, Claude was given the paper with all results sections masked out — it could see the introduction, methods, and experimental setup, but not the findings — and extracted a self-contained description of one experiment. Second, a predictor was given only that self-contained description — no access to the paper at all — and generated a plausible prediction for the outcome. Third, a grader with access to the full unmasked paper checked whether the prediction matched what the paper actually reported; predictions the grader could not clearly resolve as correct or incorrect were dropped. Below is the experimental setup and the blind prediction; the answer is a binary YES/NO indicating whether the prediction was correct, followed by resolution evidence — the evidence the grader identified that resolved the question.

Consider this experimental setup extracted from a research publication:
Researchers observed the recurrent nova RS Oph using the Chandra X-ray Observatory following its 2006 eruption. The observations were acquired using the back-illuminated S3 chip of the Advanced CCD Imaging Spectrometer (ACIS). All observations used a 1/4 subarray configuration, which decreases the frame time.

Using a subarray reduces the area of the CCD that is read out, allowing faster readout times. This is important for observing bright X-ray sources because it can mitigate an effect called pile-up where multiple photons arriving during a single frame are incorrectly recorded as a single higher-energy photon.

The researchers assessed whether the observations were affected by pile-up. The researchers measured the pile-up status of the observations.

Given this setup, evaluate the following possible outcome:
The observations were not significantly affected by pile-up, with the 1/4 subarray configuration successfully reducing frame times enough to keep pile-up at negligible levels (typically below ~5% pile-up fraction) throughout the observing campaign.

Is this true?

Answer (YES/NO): YES